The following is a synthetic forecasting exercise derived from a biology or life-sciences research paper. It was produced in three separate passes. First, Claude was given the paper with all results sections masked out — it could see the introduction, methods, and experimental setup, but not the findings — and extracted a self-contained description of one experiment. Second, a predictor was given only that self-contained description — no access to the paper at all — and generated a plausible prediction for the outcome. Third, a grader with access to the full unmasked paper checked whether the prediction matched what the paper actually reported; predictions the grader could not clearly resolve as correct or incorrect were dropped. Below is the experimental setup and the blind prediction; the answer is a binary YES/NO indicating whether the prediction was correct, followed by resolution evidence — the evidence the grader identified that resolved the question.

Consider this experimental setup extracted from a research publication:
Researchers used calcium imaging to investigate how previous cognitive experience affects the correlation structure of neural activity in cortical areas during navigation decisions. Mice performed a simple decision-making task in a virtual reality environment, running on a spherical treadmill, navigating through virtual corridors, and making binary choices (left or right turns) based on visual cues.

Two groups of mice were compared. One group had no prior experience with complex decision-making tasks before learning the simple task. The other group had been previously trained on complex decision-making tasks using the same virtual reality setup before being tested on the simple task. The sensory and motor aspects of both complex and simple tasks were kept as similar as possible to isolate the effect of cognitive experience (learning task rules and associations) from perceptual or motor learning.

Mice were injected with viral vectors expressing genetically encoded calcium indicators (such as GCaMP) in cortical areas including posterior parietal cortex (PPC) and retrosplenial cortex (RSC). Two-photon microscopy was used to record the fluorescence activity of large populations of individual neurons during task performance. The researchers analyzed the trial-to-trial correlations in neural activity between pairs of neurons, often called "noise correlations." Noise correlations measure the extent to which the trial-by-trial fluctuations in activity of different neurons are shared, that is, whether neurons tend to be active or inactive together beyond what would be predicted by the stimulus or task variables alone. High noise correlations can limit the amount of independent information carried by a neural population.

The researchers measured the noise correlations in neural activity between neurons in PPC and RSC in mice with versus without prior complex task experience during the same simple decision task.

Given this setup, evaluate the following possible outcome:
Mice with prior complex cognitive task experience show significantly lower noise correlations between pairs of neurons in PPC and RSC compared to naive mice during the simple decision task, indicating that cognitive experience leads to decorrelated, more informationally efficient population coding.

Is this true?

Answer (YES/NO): YES